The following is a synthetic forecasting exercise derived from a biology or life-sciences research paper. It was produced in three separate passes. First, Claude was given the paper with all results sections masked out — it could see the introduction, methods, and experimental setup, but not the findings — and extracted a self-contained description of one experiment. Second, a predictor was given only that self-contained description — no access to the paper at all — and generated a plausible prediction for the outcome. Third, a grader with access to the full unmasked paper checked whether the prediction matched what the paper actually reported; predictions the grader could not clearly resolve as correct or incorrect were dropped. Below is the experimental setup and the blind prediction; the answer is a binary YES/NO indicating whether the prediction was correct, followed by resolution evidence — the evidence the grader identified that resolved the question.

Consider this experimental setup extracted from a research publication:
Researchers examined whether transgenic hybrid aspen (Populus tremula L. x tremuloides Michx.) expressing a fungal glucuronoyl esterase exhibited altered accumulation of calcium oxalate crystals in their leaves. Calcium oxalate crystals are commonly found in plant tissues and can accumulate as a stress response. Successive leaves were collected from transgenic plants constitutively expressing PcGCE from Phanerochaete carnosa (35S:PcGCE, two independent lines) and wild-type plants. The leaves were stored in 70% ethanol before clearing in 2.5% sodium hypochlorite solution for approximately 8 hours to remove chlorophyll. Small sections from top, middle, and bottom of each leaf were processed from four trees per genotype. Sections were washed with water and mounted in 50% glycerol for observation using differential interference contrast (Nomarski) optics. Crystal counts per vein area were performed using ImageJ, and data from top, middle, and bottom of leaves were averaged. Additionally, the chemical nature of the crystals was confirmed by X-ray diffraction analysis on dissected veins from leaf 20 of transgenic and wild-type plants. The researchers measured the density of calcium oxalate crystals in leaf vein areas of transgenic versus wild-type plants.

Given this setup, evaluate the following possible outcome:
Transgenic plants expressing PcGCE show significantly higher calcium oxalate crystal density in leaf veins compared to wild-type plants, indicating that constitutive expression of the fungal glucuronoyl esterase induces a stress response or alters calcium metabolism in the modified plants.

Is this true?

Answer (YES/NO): YES